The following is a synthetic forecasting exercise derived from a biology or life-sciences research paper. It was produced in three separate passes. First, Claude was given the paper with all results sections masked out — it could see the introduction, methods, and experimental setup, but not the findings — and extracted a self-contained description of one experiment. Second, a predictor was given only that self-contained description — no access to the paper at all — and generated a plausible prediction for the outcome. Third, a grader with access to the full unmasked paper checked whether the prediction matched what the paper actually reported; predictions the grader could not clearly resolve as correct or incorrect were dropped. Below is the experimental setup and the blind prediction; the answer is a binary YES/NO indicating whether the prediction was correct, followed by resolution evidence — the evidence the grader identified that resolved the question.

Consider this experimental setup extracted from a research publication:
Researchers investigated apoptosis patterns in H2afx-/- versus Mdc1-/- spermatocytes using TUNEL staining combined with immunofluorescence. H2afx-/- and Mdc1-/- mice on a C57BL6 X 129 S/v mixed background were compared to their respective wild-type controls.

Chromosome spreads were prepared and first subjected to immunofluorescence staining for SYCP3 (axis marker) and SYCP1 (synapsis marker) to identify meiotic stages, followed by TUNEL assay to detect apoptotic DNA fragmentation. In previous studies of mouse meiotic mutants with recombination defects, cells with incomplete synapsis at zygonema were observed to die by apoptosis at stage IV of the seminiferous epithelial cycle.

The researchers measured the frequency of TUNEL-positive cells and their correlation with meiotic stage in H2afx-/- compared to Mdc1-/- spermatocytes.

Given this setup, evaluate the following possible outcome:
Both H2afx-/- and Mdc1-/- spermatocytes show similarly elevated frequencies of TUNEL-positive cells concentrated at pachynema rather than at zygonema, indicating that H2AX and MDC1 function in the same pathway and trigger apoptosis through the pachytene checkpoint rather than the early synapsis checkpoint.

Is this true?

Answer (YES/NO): NO